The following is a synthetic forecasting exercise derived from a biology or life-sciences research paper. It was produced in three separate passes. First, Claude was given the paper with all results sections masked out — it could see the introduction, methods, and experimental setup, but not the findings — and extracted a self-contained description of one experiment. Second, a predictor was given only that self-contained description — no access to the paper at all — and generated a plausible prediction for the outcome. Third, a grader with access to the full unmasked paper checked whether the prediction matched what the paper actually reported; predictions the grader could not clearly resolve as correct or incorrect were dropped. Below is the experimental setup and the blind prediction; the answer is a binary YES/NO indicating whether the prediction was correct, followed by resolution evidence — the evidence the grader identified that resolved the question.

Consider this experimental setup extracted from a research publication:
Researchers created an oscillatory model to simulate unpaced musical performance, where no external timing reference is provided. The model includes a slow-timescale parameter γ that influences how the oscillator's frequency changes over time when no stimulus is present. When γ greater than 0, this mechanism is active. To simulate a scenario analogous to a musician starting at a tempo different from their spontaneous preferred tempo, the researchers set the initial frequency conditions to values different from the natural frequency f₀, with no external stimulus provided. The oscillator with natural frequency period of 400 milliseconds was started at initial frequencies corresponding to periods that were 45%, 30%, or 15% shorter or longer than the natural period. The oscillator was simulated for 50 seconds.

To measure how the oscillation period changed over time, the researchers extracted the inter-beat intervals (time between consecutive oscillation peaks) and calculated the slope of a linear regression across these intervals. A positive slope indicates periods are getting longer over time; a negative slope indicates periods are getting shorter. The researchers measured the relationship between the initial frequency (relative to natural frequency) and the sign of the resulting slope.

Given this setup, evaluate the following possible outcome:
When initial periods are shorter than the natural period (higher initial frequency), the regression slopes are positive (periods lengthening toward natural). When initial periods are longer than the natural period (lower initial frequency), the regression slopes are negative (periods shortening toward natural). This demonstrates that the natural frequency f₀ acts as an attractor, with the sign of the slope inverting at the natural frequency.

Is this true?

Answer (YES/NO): YES